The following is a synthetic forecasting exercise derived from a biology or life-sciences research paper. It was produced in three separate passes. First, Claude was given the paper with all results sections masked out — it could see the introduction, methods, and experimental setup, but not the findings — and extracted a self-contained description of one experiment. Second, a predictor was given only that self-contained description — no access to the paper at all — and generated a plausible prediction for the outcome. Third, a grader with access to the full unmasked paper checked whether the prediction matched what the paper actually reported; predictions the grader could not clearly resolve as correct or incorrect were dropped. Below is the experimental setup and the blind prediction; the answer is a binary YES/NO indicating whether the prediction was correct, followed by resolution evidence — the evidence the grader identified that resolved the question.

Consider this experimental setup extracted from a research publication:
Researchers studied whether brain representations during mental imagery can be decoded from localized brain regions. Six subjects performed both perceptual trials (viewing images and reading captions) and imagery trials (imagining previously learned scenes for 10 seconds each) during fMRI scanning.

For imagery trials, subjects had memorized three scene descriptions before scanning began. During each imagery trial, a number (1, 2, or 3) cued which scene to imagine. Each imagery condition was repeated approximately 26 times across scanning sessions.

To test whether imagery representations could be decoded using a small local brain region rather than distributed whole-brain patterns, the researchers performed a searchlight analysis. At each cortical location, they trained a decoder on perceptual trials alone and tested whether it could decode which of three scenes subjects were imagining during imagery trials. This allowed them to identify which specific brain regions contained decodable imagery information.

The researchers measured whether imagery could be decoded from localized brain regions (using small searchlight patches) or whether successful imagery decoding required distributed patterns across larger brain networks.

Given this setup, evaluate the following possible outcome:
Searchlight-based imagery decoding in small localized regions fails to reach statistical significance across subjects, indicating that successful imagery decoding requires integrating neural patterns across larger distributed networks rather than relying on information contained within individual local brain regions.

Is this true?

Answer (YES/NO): NO